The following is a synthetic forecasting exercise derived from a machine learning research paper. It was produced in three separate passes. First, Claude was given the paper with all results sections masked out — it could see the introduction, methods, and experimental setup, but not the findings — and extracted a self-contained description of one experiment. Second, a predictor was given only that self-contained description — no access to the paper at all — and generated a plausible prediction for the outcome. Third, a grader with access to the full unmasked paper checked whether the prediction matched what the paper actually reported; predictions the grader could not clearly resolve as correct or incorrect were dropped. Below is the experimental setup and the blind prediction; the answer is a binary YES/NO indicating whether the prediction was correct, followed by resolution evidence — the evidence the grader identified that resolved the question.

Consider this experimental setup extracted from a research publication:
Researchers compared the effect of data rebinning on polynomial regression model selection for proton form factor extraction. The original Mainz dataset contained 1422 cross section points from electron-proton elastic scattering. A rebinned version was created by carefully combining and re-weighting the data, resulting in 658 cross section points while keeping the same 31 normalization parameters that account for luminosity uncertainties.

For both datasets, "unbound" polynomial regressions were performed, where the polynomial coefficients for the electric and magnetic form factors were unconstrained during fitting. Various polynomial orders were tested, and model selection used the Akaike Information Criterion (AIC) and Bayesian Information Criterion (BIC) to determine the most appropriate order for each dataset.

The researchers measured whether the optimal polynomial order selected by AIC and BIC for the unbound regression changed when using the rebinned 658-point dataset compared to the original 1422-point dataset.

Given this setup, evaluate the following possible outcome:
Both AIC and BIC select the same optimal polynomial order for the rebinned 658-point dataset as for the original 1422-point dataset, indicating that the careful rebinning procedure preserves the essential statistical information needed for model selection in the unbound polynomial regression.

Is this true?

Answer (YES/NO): NO